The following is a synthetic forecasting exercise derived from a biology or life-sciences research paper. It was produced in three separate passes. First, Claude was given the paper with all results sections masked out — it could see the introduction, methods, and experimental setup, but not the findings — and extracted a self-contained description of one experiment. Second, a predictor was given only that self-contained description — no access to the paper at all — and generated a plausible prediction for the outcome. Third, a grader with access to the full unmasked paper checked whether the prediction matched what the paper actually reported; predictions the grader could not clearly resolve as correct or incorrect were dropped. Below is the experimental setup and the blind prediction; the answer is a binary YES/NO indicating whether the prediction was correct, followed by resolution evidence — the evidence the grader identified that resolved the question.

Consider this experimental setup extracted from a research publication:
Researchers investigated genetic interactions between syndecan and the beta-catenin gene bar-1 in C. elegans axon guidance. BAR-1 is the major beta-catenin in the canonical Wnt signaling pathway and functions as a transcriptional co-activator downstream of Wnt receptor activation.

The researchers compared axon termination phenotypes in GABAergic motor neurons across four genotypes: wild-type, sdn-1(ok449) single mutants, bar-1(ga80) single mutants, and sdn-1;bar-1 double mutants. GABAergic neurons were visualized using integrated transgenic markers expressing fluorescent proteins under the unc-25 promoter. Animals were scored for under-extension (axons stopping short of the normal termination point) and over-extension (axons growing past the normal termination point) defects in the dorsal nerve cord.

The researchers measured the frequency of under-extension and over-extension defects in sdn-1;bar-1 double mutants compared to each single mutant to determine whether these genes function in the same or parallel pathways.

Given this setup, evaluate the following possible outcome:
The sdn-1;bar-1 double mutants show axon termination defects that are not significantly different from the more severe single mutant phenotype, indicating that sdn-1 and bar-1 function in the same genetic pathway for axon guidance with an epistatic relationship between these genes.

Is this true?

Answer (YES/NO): YES